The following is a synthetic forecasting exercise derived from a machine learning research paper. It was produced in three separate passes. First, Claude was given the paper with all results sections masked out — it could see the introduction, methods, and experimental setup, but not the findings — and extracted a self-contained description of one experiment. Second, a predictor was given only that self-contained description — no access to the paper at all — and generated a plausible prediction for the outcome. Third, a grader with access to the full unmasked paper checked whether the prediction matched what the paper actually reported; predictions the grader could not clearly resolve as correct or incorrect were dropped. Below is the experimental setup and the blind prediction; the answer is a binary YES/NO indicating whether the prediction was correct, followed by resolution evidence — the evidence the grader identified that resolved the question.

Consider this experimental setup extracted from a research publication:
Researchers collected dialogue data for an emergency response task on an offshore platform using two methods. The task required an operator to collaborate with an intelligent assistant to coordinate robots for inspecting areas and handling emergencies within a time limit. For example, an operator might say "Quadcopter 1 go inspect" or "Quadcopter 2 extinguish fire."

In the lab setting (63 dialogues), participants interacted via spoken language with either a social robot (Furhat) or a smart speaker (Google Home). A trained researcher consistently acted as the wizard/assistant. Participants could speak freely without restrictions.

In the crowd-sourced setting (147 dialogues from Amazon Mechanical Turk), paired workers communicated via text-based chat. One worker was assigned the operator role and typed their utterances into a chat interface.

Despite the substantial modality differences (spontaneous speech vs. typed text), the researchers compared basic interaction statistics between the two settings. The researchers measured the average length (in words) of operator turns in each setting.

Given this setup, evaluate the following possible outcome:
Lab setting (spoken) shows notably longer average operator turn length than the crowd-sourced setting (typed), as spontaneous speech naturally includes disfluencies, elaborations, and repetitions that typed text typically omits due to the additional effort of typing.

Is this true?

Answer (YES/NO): NO